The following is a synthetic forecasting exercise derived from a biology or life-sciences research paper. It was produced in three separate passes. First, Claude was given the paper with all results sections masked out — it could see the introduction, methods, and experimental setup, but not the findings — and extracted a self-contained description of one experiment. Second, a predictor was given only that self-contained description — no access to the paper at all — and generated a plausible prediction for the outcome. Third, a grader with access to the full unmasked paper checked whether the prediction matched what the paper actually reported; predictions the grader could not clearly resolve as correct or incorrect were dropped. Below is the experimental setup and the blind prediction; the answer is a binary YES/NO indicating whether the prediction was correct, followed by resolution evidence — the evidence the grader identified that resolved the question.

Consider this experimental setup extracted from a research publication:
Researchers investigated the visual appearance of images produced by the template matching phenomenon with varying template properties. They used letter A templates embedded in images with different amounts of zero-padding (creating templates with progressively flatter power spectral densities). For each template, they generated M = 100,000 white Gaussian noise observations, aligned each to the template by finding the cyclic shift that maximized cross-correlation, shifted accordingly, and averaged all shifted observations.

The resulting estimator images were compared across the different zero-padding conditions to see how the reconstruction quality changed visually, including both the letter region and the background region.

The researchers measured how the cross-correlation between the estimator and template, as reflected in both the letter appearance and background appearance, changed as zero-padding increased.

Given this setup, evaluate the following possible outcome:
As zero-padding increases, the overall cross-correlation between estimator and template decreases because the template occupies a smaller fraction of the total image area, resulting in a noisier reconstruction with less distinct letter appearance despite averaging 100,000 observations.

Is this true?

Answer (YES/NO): NO